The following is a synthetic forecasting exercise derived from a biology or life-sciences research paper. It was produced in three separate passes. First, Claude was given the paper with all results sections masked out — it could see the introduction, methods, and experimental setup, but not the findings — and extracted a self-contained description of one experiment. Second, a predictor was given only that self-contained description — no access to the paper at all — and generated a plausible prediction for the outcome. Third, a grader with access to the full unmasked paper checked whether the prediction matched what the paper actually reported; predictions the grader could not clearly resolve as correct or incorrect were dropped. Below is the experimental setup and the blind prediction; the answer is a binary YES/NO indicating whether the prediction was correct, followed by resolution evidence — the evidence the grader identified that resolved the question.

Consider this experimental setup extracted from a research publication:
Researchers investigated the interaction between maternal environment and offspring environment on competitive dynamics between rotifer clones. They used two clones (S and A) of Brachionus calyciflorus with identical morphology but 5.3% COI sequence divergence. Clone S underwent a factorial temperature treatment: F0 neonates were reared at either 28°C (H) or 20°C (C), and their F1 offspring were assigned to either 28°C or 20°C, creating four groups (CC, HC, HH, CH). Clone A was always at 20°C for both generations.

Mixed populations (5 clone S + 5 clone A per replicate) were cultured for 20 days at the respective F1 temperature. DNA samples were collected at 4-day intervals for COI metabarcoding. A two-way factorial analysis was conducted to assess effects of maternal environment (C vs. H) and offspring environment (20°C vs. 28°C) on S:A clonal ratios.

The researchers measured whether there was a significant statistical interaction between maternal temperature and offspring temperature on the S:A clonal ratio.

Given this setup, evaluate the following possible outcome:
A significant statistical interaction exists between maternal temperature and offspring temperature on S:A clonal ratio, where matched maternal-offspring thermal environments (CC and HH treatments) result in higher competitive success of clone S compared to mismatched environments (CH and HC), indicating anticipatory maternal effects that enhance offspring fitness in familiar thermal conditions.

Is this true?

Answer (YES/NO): NO